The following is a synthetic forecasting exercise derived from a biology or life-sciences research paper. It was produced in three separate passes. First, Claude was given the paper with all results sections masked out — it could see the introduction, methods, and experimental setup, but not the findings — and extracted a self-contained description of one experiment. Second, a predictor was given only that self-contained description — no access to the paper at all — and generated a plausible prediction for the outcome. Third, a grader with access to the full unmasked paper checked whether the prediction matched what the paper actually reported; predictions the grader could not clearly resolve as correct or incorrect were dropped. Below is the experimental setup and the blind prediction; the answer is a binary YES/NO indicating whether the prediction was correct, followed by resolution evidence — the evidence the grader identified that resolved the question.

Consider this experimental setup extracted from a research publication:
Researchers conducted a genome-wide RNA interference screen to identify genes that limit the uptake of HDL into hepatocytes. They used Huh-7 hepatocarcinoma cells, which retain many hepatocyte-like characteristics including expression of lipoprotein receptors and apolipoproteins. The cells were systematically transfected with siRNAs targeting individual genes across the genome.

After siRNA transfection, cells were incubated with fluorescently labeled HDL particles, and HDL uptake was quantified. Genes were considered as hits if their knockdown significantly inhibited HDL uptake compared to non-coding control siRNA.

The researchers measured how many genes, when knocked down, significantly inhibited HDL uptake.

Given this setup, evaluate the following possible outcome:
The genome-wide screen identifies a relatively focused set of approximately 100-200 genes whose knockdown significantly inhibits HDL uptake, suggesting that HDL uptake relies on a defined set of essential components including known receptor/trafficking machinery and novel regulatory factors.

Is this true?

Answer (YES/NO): YES